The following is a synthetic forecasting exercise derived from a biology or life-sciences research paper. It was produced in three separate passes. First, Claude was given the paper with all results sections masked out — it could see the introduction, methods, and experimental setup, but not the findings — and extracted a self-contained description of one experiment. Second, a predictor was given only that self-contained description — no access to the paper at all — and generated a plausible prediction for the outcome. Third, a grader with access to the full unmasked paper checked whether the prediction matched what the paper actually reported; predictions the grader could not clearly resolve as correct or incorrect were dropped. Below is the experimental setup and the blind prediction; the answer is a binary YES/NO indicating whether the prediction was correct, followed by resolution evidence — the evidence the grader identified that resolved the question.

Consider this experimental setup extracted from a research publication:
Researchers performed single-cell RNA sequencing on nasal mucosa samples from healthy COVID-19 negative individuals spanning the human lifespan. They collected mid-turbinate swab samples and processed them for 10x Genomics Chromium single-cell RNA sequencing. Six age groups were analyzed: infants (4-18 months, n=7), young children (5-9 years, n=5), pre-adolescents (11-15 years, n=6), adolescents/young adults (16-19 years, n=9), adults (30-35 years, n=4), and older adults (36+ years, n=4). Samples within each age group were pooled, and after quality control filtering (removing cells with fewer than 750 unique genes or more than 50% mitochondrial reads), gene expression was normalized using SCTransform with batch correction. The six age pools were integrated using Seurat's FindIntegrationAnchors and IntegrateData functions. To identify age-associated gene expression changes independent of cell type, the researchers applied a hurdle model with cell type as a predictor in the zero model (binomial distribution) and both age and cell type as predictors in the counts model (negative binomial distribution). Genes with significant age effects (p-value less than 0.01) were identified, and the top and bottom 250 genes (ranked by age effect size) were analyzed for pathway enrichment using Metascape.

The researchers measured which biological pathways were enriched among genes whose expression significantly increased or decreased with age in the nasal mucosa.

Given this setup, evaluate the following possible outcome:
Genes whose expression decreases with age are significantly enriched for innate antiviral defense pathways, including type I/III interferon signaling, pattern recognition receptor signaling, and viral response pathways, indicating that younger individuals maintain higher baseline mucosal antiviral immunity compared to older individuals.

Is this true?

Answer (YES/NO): NO